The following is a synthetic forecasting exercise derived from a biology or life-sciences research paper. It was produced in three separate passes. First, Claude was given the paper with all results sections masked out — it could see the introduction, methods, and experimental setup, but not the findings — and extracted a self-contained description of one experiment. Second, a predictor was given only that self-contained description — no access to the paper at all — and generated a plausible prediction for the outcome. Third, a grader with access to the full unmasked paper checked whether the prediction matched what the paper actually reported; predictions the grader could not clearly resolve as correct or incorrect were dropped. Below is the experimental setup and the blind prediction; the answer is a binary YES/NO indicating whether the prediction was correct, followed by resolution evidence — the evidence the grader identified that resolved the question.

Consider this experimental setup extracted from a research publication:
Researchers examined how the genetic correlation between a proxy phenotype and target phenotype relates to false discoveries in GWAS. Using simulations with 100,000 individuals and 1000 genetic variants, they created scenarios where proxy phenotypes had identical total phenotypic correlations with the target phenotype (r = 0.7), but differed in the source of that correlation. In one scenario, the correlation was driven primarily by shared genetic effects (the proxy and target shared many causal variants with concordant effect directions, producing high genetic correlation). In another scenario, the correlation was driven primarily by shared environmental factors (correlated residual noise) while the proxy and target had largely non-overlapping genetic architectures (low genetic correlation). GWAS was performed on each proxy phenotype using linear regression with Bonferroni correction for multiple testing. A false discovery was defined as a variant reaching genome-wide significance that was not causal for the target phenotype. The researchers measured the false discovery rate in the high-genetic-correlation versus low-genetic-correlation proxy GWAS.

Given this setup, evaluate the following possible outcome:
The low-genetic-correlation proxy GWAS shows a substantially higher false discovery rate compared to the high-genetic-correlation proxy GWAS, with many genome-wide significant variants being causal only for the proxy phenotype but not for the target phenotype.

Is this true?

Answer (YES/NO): YES